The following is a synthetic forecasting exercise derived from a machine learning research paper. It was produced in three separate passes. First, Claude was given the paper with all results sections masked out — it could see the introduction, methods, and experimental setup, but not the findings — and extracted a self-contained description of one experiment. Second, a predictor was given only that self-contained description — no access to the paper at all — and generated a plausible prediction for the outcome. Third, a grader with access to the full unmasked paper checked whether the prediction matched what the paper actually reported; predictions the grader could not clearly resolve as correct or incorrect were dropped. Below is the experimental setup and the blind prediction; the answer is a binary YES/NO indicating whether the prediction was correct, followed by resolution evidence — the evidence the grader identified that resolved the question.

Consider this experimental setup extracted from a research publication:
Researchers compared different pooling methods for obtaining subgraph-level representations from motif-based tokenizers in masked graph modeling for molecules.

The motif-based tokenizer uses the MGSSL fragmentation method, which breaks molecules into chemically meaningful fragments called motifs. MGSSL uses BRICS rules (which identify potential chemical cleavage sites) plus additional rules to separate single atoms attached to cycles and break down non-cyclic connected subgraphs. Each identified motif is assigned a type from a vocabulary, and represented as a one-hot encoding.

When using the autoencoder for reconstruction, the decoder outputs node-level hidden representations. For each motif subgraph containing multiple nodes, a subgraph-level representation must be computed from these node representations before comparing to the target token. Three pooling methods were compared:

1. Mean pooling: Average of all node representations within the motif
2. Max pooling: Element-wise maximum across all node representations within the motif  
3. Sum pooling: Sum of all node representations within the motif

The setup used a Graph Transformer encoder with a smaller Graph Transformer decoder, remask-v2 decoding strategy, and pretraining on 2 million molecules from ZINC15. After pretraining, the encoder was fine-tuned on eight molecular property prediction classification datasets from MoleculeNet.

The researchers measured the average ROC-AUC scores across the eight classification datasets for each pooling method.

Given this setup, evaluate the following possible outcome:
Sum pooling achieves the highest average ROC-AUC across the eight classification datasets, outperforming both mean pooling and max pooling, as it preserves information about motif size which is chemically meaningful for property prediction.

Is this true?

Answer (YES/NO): NO